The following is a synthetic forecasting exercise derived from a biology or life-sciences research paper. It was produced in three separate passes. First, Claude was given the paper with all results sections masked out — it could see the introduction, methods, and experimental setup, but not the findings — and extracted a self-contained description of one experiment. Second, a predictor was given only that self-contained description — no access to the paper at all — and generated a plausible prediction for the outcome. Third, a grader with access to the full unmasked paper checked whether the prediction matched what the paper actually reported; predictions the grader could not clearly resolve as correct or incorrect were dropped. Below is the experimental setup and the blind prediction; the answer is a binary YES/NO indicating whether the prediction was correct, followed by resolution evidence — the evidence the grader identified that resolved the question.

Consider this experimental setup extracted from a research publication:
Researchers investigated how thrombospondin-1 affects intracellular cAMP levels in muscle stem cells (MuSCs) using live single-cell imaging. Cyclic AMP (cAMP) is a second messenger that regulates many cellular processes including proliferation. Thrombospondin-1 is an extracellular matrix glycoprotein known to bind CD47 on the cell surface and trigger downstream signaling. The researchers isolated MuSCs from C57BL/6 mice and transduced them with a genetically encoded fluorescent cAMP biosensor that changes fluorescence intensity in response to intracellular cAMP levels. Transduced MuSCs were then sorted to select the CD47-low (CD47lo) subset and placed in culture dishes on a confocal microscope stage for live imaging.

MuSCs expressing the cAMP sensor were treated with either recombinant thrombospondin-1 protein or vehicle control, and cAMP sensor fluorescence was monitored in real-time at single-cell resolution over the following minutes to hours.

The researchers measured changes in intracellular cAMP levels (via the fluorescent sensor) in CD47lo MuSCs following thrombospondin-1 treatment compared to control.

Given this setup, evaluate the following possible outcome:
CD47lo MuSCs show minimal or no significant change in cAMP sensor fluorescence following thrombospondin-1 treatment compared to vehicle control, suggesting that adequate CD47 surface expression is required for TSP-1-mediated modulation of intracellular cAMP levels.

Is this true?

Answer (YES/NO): NO